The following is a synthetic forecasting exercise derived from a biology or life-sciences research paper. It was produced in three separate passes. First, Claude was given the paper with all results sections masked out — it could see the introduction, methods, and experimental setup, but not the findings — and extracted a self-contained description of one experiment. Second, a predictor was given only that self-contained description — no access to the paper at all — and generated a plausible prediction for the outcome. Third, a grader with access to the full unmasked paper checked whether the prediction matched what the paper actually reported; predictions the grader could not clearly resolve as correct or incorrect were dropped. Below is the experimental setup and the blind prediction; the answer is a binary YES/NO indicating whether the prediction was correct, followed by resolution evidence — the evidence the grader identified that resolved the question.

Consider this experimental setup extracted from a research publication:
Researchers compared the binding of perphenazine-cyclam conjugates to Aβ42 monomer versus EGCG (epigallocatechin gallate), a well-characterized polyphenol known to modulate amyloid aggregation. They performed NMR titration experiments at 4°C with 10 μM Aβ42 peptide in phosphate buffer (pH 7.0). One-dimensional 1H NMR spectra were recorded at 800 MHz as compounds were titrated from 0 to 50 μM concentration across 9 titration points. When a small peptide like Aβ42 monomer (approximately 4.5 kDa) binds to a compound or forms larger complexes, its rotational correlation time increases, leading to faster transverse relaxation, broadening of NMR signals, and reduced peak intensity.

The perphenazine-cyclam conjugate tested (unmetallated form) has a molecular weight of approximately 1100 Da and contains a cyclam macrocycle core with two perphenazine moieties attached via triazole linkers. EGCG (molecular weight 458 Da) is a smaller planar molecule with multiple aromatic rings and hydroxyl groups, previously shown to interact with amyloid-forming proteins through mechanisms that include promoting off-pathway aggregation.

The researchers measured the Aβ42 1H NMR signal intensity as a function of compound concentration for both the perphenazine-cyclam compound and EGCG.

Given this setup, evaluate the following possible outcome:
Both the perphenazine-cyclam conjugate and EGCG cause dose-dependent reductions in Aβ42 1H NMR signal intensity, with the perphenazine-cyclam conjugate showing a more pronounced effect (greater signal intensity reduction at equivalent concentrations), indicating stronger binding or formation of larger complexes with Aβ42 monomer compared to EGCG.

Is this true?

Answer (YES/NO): YES